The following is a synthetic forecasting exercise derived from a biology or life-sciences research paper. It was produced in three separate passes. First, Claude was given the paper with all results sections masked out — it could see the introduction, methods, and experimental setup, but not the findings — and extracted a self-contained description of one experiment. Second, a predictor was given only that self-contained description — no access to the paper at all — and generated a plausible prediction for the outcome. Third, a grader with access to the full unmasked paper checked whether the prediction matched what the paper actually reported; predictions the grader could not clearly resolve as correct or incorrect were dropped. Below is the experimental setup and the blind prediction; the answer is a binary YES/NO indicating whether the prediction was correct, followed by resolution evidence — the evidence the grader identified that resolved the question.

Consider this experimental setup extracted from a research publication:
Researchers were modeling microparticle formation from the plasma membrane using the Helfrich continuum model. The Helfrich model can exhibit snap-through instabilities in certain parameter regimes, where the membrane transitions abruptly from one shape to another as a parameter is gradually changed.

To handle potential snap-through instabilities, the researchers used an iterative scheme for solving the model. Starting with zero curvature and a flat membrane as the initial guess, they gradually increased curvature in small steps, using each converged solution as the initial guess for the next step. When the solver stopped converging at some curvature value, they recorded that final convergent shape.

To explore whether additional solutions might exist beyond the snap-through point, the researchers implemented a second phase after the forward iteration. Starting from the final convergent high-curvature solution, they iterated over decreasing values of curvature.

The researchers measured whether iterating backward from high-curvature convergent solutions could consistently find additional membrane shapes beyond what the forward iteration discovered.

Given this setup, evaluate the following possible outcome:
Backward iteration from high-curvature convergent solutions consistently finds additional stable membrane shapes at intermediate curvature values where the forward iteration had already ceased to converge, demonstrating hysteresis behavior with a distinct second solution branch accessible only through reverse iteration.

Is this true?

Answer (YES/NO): NO